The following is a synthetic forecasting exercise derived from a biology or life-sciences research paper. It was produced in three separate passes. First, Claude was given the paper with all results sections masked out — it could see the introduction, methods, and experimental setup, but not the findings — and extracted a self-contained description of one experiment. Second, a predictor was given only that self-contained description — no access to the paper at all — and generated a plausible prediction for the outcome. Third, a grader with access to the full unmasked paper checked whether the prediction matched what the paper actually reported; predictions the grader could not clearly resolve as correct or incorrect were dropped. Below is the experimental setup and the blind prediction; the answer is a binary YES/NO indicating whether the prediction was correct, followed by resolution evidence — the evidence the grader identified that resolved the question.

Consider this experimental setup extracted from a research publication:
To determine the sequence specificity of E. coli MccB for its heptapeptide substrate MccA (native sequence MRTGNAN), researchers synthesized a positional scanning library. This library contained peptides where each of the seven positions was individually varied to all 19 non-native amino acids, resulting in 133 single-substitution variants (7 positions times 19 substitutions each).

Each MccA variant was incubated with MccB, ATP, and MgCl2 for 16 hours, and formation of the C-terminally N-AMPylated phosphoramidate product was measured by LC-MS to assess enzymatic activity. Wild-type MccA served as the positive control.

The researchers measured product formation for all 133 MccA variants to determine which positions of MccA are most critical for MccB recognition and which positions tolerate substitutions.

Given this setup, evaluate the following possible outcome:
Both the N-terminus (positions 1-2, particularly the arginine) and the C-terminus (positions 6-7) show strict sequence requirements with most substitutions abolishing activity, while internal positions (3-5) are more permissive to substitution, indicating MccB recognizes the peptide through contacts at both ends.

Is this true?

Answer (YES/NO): NO